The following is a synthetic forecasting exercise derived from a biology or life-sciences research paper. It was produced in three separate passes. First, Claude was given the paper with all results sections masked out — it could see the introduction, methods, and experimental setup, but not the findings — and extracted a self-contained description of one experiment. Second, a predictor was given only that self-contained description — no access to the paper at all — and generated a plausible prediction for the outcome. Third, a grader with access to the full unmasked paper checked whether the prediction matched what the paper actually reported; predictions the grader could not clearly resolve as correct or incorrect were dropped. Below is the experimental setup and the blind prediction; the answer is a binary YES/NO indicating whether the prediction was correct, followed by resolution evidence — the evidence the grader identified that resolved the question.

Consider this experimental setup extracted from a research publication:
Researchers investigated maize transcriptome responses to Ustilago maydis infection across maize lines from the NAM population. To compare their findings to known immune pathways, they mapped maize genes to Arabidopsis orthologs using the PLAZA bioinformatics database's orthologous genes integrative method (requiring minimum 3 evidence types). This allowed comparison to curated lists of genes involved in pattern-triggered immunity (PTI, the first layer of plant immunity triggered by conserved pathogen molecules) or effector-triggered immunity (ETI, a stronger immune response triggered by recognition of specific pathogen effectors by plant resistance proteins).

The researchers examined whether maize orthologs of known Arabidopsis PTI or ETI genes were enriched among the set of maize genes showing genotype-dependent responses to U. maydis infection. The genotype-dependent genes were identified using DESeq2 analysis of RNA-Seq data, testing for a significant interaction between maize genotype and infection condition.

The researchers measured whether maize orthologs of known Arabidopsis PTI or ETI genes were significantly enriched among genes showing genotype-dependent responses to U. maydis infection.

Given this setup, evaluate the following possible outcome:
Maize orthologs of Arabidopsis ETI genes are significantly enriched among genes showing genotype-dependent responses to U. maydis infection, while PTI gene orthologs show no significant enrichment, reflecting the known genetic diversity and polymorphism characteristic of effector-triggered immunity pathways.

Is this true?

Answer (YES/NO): NO